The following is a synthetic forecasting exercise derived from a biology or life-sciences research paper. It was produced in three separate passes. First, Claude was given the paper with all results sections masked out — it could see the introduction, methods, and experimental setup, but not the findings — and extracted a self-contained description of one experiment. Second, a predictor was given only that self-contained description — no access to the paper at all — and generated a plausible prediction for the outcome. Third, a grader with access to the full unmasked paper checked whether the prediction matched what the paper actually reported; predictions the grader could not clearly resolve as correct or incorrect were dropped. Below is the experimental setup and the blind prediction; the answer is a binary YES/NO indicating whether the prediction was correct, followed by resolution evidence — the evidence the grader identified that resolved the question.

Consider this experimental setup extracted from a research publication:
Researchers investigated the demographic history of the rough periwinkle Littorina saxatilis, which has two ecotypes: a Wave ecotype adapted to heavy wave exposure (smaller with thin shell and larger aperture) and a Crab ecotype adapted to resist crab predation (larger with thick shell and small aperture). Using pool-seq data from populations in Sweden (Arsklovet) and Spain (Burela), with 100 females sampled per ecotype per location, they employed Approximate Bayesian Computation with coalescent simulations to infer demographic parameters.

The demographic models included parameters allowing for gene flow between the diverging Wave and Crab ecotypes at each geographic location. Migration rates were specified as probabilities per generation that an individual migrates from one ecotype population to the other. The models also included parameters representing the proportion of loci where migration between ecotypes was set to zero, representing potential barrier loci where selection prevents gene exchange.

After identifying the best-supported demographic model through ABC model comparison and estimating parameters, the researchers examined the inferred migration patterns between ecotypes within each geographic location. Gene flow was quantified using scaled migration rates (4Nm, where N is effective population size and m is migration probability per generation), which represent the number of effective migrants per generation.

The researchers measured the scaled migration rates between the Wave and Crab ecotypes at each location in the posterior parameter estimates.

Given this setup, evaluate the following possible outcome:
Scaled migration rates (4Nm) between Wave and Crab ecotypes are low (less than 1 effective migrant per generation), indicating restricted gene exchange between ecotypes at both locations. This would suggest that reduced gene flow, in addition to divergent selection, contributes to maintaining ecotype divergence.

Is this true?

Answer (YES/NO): NO